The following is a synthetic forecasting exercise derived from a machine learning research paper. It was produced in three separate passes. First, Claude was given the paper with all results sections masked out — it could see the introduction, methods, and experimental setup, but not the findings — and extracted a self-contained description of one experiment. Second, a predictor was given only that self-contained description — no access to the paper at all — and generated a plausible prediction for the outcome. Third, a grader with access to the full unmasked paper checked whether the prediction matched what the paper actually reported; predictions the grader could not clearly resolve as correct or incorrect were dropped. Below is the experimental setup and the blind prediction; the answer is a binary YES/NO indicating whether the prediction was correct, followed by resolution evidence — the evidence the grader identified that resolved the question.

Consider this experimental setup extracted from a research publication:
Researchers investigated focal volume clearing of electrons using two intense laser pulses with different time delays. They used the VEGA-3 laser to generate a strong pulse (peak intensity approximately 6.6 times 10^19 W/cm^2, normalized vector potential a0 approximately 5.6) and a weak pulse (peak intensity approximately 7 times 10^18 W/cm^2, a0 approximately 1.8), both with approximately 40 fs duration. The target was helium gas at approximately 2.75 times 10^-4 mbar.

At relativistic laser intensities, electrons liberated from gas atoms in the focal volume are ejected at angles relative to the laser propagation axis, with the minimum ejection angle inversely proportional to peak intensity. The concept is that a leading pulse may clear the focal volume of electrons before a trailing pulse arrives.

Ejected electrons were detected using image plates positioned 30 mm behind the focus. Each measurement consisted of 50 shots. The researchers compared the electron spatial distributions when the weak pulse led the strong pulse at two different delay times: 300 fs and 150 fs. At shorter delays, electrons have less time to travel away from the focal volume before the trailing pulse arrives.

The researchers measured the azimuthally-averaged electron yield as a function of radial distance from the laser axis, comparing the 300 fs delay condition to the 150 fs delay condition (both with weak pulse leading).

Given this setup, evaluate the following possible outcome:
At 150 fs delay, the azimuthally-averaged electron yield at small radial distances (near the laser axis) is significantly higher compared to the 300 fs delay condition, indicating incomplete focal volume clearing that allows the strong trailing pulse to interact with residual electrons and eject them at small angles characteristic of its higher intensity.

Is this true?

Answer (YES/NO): NO